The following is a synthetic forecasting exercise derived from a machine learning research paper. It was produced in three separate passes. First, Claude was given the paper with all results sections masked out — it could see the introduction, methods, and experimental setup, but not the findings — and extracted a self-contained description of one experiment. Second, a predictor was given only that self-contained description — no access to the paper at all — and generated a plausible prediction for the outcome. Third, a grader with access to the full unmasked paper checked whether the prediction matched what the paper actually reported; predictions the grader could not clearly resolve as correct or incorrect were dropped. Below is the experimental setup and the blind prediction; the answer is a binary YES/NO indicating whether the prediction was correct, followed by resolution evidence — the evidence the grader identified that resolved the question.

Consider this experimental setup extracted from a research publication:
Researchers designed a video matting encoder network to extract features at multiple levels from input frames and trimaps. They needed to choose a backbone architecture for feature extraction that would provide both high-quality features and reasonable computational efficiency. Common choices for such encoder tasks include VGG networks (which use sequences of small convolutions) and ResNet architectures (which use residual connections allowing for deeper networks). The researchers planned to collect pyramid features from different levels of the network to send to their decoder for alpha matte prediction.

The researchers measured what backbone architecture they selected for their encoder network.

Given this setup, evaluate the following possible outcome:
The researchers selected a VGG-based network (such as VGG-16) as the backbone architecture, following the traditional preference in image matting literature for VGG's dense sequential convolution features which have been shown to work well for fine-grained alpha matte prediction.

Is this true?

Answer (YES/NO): NO